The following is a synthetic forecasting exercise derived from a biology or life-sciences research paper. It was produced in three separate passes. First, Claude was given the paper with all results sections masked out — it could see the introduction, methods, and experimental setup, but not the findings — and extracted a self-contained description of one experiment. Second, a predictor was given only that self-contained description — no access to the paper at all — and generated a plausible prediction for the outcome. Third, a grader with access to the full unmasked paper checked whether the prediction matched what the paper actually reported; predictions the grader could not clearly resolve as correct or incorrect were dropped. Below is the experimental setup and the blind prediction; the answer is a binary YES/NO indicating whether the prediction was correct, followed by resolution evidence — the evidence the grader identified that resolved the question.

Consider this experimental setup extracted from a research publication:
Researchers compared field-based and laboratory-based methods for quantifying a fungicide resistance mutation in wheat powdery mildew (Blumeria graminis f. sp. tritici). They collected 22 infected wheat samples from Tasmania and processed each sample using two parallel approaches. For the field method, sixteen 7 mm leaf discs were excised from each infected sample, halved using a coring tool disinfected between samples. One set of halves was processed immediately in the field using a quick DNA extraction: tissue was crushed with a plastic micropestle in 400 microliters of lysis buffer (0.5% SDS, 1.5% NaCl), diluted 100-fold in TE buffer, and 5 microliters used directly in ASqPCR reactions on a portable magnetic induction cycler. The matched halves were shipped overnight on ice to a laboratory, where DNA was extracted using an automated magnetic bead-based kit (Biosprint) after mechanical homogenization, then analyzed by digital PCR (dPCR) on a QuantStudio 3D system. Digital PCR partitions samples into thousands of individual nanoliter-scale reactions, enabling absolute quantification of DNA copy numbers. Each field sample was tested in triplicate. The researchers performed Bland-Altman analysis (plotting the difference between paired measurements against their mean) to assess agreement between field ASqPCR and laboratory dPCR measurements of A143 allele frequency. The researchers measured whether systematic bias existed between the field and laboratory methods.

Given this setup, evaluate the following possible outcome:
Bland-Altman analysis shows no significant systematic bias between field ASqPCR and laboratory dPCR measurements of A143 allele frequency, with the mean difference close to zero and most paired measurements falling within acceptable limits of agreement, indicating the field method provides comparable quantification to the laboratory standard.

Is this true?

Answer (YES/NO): YES